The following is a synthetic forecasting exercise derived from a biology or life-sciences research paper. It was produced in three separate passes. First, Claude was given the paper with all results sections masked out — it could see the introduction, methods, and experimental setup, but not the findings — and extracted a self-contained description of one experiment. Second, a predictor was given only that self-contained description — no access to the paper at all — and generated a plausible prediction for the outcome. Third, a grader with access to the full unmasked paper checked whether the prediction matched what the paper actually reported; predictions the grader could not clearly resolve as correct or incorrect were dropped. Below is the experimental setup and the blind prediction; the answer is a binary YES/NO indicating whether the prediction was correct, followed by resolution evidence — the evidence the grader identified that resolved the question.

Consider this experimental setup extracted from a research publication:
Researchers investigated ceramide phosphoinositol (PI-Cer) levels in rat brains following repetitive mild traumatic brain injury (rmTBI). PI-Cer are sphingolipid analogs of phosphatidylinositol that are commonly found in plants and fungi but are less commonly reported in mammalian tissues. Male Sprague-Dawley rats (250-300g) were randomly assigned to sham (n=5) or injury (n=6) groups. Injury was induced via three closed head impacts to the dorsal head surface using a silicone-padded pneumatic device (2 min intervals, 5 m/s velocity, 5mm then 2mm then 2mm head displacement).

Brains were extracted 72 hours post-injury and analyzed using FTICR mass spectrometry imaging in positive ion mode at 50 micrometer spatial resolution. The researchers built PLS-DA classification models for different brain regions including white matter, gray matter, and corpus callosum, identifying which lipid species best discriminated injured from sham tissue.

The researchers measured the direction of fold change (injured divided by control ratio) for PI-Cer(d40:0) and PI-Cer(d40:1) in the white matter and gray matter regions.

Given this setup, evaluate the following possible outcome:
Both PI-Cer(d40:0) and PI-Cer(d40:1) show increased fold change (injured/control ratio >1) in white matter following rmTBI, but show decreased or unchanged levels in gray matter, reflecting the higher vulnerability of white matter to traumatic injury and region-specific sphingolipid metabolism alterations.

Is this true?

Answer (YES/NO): NO